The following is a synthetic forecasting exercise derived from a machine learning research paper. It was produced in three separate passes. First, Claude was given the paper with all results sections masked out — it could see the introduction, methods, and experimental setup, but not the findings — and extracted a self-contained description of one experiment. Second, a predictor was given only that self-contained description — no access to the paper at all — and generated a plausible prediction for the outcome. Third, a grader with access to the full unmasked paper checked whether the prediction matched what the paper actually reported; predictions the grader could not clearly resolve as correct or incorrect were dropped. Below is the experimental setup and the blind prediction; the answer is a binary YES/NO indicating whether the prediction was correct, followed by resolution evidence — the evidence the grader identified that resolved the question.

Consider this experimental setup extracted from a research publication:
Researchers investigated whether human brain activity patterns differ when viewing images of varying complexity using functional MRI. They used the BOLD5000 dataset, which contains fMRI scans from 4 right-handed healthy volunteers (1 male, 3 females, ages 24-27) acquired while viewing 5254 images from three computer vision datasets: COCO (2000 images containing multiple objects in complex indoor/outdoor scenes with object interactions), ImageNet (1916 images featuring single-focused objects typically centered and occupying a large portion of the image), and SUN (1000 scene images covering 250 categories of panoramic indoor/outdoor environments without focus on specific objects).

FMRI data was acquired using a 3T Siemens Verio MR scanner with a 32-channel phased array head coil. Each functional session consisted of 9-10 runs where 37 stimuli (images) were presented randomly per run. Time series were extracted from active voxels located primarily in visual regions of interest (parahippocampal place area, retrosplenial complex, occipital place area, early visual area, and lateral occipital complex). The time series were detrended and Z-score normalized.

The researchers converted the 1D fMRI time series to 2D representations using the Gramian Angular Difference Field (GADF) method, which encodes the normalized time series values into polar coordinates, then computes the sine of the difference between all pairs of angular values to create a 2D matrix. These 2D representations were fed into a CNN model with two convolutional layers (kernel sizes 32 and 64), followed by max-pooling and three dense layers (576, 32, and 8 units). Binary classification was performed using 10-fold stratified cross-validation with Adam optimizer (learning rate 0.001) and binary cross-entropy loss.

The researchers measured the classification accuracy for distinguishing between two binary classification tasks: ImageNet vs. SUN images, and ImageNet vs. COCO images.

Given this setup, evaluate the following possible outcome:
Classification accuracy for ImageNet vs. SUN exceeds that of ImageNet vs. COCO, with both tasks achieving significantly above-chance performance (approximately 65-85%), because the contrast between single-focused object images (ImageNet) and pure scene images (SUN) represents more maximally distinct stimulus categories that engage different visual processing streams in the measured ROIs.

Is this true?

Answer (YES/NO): NO